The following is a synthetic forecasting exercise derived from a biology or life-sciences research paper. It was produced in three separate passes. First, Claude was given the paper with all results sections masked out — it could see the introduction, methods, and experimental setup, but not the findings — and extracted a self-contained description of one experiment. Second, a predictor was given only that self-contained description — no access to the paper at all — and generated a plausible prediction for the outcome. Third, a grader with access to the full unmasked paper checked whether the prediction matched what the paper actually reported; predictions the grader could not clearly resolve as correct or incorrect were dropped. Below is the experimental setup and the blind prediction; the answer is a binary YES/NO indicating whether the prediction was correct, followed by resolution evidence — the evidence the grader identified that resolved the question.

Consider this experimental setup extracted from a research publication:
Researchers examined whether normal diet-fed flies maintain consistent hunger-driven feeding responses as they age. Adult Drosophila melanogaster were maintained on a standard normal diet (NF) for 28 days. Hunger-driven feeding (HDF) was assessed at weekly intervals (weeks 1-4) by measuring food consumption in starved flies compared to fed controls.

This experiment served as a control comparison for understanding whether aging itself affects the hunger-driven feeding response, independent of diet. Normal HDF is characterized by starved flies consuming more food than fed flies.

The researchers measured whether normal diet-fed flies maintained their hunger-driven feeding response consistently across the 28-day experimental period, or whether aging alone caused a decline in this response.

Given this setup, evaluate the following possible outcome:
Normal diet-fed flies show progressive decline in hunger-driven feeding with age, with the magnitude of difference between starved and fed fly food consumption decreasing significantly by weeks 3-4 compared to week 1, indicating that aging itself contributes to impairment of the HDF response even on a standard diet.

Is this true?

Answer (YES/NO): NO